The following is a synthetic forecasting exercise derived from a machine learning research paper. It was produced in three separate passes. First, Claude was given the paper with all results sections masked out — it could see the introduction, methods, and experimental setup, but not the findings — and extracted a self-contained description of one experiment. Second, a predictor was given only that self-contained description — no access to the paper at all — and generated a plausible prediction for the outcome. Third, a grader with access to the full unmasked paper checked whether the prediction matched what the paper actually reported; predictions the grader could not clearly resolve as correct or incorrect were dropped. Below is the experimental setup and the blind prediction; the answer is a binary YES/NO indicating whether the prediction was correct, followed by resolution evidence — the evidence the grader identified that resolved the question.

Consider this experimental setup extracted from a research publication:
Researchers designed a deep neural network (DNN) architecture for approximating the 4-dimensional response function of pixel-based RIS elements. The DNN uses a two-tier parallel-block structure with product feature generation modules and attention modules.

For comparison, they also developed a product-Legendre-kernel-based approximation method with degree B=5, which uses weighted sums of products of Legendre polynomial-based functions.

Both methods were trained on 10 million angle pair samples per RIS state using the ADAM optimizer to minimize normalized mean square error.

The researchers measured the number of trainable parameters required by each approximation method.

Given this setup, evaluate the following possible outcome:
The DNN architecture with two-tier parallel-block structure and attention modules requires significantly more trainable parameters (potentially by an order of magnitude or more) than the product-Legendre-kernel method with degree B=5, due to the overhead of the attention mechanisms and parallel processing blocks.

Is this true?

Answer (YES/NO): NO